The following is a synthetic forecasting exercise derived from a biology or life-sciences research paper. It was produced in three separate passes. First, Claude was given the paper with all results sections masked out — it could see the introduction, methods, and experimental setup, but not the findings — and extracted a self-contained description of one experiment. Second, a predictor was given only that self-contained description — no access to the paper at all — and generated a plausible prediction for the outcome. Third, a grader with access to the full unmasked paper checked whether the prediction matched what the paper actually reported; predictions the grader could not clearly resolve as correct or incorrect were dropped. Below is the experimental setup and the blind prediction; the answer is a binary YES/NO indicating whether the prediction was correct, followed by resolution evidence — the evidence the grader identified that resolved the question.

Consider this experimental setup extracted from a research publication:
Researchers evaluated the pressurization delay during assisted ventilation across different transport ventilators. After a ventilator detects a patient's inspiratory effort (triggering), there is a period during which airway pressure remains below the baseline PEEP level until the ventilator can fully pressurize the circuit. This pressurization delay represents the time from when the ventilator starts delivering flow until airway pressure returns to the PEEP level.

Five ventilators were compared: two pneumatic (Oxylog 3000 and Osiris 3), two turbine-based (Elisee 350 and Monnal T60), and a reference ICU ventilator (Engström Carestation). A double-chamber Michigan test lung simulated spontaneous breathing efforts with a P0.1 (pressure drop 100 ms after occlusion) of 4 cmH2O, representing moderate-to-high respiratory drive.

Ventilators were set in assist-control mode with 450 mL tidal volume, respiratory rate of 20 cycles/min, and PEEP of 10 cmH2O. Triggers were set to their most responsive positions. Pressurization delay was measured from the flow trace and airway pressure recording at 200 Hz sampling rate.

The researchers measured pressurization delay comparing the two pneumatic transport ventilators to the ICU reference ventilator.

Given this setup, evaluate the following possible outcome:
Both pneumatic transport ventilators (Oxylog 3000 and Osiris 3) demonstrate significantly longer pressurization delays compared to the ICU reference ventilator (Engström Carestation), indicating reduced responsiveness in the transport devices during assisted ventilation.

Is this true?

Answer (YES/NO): YES